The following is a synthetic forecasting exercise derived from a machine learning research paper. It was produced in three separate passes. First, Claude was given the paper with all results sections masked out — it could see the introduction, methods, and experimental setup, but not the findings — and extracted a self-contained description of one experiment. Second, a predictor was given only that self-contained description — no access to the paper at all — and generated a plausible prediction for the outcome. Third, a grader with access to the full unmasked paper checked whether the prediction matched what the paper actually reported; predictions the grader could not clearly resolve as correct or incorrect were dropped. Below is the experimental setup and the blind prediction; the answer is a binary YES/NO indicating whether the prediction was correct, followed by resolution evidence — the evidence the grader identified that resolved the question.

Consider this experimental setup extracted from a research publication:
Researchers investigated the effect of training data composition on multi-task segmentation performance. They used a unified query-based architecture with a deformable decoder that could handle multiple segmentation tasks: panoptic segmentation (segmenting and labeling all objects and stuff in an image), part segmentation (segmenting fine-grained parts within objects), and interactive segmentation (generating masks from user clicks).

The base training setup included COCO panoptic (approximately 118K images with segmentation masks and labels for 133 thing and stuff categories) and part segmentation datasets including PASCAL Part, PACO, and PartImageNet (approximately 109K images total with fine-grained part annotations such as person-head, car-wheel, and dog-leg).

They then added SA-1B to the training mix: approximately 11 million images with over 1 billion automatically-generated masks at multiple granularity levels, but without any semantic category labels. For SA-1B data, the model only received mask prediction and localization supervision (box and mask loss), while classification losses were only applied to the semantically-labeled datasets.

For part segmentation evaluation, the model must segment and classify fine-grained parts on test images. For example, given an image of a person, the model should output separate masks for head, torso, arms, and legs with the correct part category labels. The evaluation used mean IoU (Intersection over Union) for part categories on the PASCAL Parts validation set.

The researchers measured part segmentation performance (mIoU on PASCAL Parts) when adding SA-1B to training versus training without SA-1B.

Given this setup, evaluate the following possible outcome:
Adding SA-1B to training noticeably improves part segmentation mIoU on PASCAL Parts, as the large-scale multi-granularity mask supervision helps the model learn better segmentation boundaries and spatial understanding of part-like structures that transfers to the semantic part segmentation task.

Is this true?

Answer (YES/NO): YES